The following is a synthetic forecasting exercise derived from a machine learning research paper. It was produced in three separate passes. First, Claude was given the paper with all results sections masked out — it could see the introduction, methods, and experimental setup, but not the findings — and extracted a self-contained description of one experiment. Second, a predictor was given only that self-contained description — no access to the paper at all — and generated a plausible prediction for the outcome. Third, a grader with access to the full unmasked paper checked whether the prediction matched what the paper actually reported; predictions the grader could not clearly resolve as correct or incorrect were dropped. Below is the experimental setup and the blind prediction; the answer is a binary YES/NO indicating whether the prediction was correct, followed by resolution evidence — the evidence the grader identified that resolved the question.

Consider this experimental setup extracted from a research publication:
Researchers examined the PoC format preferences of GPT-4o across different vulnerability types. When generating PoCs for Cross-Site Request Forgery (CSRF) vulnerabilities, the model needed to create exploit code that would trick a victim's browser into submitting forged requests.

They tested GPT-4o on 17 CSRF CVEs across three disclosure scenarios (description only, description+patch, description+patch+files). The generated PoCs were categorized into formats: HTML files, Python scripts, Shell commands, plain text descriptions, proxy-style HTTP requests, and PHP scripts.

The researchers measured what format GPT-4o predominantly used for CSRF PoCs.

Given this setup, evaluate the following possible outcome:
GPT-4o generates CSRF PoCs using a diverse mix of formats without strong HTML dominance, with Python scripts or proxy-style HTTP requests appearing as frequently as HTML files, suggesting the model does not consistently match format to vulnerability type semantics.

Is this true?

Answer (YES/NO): NO